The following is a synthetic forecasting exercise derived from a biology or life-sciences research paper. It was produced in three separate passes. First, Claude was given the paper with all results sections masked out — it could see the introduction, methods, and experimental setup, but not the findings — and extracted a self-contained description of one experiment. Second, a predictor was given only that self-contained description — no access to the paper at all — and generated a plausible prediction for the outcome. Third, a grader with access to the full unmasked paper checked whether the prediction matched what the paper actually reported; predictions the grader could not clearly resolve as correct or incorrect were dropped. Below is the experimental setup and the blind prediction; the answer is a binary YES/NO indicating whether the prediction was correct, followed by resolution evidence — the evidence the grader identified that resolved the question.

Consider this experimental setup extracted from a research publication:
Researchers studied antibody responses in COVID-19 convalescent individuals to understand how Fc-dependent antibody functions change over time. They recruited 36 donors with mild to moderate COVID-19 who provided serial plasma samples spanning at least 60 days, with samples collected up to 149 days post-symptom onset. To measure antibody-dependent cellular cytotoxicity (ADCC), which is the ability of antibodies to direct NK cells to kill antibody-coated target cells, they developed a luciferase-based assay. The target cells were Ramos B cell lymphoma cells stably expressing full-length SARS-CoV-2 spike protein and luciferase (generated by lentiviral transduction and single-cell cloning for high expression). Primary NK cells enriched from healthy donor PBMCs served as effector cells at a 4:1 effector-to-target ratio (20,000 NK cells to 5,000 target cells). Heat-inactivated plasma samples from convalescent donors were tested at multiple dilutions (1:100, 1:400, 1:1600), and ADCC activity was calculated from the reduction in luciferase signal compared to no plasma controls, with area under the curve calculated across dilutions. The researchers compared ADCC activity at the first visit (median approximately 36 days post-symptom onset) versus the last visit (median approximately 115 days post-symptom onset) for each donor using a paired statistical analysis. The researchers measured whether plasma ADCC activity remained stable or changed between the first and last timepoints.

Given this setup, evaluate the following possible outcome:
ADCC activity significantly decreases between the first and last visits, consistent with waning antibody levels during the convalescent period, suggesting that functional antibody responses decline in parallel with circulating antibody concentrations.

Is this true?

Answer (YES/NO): YES